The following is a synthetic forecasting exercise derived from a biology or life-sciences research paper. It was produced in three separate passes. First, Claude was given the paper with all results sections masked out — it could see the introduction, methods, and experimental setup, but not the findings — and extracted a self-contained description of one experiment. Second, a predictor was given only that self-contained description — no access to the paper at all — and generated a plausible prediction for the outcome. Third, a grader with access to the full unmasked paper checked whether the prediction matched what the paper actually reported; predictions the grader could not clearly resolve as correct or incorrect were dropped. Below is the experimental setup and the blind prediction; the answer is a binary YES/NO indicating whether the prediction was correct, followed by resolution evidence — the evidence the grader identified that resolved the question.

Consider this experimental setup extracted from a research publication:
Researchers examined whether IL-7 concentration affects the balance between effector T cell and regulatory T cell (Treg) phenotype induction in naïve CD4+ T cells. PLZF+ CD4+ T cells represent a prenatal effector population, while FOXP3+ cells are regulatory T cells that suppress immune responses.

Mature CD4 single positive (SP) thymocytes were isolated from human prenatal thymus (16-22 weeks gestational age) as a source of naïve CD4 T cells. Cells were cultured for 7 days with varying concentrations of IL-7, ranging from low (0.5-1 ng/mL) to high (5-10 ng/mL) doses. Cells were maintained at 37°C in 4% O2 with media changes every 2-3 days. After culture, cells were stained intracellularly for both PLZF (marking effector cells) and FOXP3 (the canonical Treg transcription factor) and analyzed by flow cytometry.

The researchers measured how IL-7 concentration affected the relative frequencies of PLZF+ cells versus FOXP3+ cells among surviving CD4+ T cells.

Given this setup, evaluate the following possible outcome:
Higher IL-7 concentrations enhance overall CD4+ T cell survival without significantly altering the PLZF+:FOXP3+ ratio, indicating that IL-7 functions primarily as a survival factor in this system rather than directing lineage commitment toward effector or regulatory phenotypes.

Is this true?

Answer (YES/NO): NO